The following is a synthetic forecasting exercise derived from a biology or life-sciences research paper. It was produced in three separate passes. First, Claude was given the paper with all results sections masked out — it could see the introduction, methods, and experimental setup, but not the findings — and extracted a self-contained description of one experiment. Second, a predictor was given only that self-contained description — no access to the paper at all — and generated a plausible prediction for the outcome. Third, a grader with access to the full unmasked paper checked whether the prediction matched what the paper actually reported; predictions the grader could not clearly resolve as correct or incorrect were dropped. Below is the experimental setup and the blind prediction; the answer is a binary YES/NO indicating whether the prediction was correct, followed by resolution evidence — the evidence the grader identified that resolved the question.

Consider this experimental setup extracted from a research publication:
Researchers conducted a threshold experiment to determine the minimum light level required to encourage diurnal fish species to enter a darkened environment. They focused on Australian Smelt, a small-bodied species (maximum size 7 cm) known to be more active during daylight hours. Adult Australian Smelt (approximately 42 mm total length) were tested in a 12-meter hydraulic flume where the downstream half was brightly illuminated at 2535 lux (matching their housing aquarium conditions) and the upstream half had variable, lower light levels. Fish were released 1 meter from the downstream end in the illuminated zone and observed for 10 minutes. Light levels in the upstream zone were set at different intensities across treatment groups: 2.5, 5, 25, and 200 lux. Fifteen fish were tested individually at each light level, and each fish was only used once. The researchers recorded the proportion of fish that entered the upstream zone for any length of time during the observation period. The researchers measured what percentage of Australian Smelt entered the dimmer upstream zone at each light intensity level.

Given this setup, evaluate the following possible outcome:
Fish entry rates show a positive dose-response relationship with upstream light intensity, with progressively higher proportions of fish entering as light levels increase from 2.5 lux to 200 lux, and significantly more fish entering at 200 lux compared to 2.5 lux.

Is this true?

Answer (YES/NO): YES